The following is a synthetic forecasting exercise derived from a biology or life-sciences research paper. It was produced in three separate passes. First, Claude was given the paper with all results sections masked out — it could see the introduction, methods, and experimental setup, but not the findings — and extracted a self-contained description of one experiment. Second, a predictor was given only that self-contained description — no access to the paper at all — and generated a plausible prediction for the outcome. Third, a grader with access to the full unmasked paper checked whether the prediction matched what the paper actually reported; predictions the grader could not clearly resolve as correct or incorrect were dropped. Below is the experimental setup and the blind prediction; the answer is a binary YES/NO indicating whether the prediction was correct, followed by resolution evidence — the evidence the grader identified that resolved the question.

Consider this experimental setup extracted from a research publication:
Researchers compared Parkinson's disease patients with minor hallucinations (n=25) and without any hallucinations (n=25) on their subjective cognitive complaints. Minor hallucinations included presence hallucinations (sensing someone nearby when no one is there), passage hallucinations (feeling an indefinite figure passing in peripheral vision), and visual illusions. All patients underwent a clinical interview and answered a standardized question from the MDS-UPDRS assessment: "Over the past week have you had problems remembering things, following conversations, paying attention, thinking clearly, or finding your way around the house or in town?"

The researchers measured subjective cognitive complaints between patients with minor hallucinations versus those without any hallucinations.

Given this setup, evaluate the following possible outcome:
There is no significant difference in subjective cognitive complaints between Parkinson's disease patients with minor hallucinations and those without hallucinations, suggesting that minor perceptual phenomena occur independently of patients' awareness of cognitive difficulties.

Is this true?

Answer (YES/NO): NO